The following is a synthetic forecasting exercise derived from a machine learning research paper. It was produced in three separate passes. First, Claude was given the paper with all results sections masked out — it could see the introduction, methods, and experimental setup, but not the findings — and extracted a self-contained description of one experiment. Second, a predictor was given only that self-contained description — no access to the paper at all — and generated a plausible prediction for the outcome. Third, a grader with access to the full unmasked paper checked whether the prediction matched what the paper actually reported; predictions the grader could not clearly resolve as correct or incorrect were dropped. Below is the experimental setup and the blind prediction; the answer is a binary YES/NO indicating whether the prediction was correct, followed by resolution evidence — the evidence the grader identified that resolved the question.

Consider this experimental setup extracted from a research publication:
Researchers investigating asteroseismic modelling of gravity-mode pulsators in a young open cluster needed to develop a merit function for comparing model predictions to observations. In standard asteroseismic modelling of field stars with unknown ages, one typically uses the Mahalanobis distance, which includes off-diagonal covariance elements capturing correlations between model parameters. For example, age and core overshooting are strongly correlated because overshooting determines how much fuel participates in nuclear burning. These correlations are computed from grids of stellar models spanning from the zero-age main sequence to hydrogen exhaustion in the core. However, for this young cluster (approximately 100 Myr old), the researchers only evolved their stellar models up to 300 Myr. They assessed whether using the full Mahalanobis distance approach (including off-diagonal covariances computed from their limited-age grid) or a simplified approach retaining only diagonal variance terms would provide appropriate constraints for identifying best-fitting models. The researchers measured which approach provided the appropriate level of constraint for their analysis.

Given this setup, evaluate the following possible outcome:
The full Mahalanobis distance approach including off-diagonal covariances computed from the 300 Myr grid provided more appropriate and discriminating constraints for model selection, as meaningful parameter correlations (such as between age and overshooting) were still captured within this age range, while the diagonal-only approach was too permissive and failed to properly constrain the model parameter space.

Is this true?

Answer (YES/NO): NO